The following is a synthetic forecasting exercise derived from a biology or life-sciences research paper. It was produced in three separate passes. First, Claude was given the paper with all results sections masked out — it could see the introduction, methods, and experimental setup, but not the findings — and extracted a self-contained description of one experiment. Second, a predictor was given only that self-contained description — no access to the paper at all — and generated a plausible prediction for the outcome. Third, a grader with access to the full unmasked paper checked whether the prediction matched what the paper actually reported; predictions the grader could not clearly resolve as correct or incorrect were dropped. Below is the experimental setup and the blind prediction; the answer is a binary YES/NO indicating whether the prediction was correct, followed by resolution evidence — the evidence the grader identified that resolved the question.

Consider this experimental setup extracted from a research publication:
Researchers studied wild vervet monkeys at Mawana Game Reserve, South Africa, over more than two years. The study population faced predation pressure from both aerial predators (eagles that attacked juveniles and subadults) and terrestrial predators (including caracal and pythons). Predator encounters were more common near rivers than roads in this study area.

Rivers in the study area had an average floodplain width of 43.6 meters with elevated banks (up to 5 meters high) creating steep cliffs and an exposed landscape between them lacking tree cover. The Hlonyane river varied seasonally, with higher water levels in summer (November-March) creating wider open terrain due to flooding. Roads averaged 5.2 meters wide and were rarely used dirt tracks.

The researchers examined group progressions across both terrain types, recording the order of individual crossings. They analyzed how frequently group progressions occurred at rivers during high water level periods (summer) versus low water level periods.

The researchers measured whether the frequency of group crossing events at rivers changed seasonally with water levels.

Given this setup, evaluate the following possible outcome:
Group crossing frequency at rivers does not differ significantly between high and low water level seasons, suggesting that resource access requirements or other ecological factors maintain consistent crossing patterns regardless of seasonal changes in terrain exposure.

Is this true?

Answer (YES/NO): NO